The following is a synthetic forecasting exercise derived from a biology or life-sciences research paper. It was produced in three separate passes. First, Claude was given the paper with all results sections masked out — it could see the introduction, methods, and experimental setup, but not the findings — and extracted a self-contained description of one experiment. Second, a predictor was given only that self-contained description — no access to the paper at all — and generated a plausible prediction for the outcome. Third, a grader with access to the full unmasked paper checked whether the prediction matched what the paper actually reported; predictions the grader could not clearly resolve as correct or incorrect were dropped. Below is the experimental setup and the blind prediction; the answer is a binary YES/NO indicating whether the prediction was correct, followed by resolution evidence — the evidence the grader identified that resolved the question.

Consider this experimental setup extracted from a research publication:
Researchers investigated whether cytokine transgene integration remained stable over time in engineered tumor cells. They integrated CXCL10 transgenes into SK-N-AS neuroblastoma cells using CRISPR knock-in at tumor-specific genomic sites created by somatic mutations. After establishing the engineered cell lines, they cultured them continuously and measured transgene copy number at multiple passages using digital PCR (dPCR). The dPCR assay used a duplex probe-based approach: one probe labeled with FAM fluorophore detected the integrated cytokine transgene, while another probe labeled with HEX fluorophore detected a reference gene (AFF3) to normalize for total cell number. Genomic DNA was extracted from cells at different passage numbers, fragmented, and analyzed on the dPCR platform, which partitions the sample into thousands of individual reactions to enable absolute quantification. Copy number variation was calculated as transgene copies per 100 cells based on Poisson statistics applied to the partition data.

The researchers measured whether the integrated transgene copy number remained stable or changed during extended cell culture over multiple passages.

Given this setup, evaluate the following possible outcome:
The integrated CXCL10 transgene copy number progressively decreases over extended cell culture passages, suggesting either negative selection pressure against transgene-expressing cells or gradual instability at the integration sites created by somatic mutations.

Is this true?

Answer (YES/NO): NO